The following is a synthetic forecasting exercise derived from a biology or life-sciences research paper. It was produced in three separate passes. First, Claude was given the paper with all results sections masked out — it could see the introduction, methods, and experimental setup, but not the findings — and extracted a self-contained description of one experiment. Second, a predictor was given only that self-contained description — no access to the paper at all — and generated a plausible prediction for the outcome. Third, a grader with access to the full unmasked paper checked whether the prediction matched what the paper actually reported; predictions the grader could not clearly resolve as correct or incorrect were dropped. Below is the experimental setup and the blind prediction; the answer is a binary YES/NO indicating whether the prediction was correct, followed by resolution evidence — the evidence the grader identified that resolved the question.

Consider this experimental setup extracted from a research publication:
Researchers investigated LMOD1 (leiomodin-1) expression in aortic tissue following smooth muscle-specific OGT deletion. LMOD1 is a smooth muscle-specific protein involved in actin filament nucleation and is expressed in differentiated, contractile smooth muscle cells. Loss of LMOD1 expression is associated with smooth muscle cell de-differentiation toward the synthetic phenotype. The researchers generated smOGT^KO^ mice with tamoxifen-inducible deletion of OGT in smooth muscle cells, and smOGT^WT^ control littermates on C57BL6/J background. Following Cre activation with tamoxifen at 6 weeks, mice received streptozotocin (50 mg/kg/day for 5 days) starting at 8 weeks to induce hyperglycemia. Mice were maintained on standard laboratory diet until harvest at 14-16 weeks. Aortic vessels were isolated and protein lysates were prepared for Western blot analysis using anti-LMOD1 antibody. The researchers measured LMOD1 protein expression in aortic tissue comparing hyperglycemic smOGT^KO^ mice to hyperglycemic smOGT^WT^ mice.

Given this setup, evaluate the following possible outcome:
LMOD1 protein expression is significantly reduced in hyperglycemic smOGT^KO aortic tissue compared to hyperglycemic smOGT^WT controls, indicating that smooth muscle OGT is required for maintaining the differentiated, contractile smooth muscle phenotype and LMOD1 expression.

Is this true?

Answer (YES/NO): NO